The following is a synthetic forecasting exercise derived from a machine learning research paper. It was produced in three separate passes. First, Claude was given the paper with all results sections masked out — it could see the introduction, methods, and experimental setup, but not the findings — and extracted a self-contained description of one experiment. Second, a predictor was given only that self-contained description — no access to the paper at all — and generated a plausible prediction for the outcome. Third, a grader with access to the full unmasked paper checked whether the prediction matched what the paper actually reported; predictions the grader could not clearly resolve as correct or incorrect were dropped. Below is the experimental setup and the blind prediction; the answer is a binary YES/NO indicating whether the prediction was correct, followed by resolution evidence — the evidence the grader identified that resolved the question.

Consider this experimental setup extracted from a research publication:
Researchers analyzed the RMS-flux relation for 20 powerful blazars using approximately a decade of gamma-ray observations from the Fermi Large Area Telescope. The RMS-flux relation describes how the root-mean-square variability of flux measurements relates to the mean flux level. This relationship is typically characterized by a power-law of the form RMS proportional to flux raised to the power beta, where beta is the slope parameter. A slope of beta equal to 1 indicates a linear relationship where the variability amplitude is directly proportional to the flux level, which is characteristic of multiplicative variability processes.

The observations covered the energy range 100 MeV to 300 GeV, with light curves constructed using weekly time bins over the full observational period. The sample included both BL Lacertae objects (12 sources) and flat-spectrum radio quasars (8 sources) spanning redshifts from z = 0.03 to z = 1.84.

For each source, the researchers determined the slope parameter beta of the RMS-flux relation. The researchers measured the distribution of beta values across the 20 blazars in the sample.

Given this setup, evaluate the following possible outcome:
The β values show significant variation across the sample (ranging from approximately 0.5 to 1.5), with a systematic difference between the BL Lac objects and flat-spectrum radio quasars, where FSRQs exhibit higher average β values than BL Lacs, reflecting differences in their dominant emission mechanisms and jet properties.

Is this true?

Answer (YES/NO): NO